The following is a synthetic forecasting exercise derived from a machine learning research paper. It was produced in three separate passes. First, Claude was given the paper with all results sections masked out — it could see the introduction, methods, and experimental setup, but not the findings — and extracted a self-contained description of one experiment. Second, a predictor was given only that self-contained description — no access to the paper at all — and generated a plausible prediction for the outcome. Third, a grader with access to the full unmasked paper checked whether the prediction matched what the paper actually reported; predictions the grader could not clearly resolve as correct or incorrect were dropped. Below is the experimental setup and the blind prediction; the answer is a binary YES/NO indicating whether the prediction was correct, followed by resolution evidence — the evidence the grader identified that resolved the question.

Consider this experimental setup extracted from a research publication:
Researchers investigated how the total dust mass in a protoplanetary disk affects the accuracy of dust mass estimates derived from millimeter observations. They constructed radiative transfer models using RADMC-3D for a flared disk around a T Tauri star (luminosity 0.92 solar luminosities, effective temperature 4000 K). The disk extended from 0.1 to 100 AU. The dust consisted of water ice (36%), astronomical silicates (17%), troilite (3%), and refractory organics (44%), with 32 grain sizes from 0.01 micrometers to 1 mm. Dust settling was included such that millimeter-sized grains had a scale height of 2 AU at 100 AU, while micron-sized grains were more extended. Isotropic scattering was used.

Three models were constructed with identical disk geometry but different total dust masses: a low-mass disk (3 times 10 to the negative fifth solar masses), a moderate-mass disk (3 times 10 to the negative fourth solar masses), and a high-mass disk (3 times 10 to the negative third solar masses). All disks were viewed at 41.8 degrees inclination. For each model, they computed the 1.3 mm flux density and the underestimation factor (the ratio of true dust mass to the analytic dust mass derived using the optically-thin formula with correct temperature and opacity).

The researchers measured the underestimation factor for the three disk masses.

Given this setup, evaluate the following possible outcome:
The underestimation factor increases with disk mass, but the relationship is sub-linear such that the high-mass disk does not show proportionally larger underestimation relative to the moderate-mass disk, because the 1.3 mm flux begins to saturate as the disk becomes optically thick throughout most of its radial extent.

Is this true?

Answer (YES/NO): YES